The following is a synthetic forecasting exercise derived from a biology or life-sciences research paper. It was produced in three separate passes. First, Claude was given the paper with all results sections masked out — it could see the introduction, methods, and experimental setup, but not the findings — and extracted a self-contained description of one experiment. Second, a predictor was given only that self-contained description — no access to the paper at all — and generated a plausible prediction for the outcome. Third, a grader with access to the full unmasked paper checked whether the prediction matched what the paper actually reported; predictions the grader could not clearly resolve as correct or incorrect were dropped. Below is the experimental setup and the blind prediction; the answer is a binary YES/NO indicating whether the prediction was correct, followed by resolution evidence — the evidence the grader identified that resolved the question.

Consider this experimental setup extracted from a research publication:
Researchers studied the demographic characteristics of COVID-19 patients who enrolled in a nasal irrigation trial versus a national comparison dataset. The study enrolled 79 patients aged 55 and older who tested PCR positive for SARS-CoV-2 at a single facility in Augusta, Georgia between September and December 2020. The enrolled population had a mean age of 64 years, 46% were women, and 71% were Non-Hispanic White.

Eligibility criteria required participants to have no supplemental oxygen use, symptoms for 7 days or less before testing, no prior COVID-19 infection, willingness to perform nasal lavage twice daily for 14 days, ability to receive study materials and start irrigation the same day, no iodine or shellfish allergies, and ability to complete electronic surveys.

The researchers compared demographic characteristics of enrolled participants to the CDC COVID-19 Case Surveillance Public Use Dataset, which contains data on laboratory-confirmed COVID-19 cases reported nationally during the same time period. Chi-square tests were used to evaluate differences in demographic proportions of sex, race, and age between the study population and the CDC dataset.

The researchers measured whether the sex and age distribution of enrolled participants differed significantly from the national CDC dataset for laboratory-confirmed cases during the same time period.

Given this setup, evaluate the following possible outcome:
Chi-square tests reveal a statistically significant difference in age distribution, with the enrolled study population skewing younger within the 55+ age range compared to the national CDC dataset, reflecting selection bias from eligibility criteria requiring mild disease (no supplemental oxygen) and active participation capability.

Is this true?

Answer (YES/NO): NO